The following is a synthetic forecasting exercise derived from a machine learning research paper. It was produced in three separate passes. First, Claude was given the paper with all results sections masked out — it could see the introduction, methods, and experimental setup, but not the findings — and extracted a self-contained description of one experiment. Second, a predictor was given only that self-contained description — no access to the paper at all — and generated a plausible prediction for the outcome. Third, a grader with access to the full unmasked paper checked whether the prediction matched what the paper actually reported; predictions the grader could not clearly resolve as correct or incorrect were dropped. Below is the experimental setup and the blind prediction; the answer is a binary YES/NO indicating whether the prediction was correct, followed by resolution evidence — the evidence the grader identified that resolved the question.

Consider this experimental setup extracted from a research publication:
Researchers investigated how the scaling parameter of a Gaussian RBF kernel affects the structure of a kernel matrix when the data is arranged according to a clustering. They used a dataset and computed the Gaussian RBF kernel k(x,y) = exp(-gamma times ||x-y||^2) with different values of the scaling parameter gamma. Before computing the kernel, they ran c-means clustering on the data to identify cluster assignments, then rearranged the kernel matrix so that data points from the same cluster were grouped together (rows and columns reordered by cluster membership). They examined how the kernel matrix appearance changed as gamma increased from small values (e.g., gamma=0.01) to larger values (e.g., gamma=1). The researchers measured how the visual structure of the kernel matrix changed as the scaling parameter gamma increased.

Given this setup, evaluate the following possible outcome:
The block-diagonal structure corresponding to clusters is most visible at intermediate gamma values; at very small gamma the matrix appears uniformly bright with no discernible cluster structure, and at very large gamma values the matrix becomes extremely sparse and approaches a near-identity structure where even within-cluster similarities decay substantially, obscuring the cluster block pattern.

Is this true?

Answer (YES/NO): NO